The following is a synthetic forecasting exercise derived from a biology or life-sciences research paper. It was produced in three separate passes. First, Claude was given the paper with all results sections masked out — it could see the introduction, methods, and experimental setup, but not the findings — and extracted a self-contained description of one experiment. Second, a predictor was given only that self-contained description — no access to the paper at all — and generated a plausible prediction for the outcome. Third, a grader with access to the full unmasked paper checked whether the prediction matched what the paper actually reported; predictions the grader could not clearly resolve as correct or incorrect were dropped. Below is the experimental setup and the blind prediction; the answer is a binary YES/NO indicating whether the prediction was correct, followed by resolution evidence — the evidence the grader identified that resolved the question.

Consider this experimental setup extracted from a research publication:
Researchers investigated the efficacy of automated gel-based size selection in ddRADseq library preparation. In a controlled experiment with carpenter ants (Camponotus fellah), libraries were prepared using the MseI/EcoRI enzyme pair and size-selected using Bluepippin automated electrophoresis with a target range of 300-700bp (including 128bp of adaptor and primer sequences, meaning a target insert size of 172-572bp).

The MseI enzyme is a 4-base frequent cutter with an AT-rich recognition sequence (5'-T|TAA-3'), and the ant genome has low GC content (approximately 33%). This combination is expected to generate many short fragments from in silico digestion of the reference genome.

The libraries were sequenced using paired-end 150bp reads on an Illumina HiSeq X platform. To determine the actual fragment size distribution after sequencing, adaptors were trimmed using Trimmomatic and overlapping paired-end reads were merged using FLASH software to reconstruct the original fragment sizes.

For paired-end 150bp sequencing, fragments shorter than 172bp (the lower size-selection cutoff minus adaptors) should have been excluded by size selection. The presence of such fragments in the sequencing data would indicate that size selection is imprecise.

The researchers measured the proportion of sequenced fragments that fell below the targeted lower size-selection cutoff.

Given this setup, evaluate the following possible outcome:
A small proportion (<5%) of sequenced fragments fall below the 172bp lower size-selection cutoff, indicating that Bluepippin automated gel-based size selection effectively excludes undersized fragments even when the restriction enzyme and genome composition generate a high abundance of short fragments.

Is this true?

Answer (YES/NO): NO